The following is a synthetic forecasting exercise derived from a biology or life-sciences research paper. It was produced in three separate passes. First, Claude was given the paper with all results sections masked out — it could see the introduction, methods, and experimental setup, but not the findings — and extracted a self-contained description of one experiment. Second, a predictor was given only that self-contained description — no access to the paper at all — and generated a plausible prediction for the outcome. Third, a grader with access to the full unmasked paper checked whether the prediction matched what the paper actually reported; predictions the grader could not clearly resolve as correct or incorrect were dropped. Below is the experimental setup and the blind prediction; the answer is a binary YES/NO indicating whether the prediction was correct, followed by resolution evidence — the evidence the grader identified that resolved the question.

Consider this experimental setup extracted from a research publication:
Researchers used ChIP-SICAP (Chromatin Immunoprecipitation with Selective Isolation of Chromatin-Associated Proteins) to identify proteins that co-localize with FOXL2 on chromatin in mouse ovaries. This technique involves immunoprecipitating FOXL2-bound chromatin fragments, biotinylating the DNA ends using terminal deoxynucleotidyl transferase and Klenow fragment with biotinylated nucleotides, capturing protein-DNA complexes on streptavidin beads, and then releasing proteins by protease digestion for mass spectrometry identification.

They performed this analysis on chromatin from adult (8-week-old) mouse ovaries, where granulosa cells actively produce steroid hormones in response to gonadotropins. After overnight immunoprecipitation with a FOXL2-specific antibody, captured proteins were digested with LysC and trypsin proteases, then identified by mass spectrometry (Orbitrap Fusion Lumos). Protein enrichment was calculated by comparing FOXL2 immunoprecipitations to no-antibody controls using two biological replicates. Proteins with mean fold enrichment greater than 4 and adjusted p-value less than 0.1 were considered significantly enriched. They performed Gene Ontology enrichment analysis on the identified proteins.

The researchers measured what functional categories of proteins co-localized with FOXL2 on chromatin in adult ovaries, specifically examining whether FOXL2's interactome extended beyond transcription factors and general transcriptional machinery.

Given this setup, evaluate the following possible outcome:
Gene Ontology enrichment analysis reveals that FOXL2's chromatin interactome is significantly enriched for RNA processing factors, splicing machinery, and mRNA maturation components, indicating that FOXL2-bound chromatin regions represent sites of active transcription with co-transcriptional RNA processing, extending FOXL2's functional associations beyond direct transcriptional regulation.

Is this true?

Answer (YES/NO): YES